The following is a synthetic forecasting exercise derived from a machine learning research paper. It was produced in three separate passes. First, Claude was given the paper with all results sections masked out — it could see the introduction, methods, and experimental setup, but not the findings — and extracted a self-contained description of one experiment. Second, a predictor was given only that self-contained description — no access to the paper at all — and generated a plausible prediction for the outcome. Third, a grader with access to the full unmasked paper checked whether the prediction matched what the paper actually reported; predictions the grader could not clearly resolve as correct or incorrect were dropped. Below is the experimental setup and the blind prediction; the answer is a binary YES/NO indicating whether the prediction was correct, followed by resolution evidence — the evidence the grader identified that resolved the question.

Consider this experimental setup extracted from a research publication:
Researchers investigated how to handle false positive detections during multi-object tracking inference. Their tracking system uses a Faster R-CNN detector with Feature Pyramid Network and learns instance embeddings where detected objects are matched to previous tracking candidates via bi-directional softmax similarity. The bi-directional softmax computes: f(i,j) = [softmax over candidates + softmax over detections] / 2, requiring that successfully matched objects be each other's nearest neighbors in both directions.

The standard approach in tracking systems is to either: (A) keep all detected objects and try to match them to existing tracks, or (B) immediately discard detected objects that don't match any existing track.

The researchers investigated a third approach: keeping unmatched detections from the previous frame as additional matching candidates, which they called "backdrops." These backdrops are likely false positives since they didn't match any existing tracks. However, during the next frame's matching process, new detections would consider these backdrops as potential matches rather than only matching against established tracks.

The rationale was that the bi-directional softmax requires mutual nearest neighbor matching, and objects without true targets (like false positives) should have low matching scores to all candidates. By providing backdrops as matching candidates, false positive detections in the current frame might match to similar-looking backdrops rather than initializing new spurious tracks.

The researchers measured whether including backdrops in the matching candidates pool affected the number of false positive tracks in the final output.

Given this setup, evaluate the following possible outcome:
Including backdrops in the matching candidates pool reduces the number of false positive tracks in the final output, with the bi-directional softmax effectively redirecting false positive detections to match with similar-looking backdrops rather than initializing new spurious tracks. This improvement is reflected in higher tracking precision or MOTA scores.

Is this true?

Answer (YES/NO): YES